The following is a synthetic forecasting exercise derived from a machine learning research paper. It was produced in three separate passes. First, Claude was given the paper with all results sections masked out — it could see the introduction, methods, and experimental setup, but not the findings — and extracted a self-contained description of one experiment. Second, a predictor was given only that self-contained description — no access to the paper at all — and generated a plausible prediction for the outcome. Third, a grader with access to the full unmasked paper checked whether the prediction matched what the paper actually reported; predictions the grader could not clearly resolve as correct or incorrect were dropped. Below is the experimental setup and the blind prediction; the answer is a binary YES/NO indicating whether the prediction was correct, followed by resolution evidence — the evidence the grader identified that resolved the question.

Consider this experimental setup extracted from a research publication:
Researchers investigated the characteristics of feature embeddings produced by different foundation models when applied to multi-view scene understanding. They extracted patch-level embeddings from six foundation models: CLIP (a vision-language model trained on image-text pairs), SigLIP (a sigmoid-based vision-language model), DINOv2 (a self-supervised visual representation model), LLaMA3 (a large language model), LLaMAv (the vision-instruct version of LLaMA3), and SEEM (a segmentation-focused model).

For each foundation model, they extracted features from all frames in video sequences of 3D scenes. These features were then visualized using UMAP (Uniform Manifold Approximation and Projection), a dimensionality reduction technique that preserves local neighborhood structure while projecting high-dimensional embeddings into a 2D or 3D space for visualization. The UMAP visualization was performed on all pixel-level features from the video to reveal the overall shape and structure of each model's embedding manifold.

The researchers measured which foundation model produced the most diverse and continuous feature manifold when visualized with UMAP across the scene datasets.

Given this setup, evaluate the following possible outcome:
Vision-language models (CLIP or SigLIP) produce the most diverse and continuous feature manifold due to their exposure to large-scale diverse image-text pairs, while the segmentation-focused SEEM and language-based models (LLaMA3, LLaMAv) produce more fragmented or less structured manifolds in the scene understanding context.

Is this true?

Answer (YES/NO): NO